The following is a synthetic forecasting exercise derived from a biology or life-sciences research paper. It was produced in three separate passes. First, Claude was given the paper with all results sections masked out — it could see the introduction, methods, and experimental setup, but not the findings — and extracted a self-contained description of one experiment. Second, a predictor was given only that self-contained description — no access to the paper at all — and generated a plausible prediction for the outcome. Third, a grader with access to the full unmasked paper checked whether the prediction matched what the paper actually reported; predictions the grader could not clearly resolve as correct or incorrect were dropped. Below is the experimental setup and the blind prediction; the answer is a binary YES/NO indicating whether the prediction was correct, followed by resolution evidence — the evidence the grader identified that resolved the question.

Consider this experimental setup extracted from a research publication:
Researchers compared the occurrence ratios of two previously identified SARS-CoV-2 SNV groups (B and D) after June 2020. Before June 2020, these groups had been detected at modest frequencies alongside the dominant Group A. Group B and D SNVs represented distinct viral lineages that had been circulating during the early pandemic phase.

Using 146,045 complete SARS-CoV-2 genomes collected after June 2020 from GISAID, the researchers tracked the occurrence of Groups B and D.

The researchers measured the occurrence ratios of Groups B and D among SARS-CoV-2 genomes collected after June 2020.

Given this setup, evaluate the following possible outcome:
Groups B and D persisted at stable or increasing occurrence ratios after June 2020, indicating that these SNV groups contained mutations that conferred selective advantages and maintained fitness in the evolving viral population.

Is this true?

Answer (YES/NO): NO